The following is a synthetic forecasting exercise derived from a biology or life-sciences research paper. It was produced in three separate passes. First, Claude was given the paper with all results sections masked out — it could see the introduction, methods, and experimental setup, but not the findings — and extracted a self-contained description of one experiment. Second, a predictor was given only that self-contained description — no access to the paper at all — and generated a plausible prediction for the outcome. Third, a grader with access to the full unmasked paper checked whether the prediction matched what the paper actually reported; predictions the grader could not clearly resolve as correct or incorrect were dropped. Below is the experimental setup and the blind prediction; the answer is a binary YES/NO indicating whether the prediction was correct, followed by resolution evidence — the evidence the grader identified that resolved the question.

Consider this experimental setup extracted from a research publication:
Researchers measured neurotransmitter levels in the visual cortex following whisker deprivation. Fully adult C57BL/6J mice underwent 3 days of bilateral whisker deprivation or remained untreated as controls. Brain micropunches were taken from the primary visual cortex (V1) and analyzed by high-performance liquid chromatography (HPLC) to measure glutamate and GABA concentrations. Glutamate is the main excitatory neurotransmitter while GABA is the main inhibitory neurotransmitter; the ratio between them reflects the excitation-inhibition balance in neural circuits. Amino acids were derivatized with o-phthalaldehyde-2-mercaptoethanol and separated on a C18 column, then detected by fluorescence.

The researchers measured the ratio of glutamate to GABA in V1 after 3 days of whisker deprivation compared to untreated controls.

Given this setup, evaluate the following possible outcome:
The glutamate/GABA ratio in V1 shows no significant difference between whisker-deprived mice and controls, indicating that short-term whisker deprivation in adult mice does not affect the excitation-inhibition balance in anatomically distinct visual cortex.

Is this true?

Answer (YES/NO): NO